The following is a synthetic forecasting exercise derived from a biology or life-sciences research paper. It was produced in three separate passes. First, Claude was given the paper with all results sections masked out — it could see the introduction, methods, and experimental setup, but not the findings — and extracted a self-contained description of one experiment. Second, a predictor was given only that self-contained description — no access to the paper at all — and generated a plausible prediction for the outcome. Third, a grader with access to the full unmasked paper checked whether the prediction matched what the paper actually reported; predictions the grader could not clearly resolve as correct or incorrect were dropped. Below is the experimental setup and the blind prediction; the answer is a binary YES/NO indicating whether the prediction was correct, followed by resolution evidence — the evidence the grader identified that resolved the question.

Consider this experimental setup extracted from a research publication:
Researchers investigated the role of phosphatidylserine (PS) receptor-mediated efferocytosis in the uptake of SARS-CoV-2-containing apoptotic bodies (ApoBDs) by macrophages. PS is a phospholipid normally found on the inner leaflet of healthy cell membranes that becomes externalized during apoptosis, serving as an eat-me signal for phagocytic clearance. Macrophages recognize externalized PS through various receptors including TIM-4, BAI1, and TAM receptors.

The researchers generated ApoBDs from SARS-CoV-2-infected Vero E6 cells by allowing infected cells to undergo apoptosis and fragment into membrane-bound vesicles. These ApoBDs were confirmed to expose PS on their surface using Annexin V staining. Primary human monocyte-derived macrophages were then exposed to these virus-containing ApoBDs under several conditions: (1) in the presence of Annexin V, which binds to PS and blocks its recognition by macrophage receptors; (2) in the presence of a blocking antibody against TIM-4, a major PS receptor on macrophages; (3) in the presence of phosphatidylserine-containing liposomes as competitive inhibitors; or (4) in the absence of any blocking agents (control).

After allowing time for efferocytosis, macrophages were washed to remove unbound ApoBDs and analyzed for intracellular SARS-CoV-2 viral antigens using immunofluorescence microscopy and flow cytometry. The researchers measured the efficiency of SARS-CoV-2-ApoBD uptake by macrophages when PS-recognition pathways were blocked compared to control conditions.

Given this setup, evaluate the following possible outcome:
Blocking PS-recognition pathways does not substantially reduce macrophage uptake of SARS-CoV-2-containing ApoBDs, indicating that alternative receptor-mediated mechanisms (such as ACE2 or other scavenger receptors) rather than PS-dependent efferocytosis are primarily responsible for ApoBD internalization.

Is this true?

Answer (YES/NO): NO